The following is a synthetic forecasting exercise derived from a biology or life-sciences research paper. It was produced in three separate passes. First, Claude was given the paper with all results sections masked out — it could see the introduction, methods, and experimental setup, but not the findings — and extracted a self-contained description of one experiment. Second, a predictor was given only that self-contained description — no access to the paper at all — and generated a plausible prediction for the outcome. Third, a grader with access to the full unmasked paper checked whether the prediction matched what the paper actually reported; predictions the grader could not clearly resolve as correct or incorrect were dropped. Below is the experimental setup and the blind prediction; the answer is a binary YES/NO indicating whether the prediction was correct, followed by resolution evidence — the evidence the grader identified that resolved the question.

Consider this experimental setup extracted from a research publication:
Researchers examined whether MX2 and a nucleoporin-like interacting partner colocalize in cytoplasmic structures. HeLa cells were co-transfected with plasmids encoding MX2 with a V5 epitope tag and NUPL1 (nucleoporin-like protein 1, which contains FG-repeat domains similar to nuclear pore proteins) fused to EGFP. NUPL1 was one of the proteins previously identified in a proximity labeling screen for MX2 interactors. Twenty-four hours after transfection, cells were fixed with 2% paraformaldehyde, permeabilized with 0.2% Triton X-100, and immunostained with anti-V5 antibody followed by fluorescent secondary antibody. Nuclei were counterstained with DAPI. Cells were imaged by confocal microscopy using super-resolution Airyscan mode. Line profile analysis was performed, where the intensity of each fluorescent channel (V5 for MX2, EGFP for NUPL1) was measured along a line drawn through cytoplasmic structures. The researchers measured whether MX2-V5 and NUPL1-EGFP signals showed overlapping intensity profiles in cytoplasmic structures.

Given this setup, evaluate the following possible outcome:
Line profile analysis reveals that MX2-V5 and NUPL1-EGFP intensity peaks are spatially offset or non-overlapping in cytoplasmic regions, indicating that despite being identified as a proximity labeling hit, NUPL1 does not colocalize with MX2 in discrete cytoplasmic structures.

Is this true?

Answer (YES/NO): NO